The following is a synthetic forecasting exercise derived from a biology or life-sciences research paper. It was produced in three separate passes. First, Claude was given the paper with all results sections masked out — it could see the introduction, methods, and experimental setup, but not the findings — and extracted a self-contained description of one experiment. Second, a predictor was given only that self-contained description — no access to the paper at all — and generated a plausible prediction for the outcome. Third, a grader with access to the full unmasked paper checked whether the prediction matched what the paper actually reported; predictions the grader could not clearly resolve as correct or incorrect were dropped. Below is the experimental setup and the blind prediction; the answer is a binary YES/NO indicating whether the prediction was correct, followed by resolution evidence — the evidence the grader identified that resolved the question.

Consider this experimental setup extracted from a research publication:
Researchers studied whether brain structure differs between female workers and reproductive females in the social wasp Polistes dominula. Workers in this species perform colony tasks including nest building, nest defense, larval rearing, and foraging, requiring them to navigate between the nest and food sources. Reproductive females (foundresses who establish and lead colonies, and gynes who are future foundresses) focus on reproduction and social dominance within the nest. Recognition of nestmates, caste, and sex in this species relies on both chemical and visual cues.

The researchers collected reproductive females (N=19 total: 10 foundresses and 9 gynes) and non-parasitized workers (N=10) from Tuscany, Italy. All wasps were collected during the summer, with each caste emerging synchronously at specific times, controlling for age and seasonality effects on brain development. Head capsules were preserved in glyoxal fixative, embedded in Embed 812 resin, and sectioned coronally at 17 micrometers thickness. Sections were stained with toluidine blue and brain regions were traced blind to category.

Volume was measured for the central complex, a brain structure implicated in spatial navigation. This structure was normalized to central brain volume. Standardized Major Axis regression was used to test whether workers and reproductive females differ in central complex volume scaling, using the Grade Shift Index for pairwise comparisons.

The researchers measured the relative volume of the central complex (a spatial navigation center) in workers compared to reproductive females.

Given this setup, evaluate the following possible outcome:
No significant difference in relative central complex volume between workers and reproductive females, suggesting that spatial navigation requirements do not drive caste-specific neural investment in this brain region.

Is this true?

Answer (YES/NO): NO